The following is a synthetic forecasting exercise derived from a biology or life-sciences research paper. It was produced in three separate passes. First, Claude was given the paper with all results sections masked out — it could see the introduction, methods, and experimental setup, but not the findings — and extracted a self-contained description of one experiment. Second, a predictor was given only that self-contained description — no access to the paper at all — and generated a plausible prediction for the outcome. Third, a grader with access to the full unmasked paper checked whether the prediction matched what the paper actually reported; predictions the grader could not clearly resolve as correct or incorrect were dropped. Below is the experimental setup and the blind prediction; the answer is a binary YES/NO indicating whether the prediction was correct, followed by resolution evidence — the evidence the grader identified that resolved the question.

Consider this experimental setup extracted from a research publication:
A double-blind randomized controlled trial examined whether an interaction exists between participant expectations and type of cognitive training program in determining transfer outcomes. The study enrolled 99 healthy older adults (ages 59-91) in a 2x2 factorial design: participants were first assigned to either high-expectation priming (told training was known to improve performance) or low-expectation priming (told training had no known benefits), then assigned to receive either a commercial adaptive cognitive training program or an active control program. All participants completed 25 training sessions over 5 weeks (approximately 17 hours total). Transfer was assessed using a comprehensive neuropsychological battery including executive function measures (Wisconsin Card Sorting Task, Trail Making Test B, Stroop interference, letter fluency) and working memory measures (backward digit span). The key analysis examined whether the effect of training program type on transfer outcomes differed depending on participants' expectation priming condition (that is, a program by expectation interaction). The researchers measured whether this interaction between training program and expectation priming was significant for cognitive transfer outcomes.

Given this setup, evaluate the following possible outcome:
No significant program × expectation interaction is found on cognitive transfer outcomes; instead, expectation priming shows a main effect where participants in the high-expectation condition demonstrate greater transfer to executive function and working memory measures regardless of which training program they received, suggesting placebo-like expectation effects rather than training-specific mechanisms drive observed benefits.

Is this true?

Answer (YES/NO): NO